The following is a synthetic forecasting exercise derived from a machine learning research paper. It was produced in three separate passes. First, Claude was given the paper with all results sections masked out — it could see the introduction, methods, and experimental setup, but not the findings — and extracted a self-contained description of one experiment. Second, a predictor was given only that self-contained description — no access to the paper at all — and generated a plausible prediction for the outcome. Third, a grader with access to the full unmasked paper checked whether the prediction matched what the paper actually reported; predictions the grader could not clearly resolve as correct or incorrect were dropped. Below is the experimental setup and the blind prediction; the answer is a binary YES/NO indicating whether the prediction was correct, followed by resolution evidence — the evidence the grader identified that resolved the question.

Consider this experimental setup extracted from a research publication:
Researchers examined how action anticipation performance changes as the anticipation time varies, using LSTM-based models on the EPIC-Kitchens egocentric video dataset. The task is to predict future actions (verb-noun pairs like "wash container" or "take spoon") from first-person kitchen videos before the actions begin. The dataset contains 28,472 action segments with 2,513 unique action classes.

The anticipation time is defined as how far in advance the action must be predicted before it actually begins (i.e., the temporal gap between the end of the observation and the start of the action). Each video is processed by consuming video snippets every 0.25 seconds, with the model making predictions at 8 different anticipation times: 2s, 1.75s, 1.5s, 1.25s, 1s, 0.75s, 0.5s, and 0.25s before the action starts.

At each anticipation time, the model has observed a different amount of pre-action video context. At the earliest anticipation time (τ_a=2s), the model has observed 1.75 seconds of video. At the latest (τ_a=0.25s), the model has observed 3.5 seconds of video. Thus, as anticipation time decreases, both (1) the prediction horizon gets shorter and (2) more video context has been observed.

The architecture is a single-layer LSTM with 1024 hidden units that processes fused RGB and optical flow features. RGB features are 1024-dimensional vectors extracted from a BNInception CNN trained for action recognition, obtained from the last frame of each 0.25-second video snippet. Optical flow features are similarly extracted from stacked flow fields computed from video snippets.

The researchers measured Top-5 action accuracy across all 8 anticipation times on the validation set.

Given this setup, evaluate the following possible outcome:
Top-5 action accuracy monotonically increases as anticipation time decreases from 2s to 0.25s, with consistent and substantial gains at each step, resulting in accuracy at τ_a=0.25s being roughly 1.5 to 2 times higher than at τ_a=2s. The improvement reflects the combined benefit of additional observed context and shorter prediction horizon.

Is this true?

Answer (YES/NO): NO